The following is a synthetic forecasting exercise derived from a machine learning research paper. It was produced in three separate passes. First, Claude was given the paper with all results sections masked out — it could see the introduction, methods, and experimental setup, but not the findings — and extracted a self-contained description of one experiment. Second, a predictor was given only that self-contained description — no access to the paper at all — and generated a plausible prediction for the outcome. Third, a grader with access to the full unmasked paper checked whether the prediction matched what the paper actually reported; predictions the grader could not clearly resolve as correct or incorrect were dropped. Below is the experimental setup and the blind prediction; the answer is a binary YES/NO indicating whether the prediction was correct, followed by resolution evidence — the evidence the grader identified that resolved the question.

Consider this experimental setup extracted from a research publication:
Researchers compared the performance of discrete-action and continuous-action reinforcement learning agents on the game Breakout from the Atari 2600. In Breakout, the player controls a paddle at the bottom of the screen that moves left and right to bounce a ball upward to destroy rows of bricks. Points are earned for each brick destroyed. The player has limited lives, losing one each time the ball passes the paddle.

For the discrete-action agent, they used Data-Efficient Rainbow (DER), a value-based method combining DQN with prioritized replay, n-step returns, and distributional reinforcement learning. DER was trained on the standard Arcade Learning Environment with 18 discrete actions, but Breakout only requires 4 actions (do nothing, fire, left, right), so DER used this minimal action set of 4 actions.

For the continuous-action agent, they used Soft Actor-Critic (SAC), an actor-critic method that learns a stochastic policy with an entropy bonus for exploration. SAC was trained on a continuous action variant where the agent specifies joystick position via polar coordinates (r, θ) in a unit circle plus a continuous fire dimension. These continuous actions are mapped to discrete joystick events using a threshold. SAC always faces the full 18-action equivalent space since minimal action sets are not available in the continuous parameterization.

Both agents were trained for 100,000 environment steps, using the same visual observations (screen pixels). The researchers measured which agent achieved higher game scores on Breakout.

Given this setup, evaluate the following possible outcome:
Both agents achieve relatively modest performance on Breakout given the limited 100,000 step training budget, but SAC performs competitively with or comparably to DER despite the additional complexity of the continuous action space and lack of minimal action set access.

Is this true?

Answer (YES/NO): NO